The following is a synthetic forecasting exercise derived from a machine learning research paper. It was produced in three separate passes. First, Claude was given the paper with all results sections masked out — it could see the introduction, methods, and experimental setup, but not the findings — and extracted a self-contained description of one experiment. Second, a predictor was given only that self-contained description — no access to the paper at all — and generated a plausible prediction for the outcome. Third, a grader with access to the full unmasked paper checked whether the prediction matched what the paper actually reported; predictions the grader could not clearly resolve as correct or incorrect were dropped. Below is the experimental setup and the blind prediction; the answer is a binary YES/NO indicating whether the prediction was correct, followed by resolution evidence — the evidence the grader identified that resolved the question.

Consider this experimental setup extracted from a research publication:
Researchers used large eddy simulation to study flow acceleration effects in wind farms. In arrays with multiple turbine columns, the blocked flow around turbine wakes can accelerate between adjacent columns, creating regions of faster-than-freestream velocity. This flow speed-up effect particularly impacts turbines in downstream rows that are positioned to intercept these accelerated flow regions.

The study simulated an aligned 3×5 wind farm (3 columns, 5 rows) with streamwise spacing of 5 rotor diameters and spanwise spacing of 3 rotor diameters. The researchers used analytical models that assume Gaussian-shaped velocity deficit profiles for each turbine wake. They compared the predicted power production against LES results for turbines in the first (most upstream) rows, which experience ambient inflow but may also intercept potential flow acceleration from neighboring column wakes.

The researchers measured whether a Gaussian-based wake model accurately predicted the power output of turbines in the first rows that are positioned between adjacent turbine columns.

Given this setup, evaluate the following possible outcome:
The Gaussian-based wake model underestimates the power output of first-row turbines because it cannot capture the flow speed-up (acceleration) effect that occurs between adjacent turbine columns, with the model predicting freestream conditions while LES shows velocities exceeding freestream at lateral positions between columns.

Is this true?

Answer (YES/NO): NO